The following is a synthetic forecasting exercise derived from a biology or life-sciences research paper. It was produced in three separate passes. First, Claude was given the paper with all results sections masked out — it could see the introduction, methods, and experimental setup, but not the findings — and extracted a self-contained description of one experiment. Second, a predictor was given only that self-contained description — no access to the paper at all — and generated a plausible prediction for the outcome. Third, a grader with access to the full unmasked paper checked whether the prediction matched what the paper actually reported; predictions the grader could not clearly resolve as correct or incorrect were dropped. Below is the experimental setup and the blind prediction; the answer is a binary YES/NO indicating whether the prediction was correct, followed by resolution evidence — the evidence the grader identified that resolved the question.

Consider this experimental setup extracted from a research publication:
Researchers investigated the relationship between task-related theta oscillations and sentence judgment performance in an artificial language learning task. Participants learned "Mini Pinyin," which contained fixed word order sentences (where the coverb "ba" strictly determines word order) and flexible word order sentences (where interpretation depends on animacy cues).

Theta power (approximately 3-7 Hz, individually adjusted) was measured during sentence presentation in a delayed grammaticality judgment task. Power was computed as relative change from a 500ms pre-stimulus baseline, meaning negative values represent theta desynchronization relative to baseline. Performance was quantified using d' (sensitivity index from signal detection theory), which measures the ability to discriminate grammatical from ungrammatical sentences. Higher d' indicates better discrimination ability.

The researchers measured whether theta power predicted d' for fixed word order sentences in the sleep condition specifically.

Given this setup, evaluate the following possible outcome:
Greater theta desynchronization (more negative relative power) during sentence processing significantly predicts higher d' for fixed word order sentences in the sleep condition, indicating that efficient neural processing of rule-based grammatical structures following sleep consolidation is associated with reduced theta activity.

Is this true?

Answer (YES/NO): NO